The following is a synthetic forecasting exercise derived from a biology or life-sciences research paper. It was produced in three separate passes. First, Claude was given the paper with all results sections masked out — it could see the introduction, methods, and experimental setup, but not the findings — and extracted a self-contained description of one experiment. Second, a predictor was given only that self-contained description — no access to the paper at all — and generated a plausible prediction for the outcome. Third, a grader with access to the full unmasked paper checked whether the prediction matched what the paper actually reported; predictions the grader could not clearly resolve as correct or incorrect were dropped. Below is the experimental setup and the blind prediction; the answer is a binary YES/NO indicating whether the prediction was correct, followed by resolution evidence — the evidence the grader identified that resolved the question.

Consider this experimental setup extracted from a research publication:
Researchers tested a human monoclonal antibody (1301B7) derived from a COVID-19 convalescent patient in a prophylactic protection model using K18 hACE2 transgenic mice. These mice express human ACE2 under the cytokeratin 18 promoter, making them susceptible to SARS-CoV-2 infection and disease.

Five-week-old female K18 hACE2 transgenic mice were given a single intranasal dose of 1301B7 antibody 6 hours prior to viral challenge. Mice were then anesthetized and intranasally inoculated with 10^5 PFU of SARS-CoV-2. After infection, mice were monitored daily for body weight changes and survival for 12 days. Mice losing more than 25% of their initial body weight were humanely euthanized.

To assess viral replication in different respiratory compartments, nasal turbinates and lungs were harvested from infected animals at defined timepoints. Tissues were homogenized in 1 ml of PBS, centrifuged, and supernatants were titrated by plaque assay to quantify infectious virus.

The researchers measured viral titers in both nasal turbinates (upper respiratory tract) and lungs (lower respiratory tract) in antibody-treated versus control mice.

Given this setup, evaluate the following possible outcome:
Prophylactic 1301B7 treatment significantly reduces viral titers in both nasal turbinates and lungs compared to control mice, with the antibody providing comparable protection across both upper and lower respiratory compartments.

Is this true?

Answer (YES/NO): NO